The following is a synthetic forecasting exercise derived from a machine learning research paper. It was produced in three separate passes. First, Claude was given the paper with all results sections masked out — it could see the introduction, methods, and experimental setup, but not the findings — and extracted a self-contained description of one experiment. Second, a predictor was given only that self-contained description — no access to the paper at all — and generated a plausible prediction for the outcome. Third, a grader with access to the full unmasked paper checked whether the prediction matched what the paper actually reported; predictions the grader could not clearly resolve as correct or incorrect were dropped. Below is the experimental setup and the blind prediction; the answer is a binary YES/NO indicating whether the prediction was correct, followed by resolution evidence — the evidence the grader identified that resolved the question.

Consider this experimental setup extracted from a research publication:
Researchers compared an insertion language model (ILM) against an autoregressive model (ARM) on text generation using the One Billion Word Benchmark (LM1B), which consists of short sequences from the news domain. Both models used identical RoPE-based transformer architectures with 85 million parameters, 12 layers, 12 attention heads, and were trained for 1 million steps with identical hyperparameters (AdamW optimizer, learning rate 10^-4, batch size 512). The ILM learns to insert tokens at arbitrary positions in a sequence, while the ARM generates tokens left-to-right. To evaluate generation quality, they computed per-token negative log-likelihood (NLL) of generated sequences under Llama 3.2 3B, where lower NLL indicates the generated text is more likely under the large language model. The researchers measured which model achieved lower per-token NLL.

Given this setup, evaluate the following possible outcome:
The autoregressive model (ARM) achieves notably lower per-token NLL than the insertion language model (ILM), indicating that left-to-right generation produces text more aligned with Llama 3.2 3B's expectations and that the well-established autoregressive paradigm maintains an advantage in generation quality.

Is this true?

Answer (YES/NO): YES